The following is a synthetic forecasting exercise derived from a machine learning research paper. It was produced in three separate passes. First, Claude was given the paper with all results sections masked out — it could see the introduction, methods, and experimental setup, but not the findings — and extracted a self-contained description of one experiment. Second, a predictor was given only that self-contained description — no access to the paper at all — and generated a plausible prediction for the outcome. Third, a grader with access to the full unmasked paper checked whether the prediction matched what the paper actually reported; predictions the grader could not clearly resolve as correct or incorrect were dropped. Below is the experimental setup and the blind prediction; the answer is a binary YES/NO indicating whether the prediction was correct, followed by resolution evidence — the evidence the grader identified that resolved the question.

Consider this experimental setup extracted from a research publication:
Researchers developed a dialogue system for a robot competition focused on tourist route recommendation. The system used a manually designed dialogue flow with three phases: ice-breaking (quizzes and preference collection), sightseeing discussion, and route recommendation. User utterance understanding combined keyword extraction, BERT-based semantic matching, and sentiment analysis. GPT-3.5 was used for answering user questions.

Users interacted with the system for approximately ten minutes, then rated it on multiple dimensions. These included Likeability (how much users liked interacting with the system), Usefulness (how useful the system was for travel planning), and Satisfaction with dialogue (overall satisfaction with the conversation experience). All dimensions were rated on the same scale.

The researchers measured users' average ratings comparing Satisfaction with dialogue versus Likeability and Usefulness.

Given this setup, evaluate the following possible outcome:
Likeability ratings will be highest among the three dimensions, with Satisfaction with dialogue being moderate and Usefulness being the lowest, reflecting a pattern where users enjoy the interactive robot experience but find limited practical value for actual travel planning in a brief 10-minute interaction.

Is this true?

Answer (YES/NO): NO